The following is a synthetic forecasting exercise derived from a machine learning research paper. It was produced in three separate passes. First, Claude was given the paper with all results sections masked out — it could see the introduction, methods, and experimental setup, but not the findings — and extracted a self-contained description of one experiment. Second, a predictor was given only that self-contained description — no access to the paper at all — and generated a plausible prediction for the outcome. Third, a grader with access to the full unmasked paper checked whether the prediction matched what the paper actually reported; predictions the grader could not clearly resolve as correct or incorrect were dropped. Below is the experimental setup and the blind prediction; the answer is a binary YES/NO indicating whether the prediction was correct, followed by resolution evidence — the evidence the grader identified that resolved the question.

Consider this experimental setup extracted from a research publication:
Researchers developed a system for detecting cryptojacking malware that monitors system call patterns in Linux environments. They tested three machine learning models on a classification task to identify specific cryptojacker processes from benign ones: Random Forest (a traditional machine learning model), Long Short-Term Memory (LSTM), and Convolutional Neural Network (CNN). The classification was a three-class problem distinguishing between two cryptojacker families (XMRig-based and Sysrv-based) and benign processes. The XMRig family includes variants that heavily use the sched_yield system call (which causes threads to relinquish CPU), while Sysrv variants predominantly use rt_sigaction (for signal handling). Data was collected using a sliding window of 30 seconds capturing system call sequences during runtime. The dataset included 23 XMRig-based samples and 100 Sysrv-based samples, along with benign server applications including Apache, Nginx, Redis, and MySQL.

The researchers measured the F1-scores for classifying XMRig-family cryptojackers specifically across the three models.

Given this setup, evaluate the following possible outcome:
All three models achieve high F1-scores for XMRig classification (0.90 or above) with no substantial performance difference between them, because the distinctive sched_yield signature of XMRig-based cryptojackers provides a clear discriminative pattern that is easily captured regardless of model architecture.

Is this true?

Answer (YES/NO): NO